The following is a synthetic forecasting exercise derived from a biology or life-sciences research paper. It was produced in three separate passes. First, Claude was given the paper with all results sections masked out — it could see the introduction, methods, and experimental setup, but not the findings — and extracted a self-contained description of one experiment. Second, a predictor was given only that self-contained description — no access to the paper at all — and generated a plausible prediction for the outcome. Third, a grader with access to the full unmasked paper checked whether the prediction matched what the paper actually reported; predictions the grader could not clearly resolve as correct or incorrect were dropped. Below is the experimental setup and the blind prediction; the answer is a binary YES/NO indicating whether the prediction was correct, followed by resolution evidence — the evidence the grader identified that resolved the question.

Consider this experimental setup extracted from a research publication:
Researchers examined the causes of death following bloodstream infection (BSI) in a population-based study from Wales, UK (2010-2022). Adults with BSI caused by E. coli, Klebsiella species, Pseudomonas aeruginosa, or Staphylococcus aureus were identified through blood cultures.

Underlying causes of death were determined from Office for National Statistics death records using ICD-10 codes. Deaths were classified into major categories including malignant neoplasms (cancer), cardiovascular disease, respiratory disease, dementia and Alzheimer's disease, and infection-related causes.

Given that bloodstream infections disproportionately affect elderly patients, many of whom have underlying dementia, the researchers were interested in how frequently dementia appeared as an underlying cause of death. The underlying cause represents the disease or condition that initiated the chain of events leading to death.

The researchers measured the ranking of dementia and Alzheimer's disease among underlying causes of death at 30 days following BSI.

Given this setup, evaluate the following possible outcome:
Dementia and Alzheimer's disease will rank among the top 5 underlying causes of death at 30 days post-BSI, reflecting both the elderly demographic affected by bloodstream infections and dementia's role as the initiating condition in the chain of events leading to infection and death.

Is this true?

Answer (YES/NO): NO